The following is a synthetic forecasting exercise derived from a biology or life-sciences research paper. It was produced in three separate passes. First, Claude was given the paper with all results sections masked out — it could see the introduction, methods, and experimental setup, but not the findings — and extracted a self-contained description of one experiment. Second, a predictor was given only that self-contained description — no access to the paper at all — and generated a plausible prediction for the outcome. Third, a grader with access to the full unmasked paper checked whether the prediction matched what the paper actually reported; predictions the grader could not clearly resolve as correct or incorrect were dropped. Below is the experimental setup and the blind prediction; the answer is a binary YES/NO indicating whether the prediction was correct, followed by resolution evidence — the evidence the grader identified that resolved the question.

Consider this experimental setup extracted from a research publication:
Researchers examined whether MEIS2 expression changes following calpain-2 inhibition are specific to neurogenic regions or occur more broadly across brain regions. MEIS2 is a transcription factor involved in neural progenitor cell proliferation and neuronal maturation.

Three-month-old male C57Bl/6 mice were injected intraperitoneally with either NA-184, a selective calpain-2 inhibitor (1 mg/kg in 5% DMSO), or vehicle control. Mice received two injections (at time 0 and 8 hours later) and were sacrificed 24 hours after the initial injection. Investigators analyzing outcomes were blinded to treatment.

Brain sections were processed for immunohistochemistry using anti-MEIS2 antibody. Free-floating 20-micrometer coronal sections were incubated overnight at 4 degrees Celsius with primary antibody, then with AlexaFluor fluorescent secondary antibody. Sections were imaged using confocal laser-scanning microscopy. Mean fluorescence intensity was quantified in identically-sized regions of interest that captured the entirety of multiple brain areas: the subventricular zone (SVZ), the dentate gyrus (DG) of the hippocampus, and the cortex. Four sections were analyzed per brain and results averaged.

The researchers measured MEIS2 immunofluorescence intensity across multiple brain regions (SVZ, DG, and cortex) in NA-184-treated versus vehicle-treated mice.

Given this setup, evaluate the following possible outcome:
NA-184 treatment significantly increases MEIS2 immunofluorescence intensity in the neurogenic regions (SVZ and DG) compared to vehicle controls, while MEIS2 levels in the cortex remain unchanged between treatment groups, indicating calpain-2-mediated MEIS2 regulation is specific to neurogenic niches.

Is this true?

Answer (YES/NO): NO